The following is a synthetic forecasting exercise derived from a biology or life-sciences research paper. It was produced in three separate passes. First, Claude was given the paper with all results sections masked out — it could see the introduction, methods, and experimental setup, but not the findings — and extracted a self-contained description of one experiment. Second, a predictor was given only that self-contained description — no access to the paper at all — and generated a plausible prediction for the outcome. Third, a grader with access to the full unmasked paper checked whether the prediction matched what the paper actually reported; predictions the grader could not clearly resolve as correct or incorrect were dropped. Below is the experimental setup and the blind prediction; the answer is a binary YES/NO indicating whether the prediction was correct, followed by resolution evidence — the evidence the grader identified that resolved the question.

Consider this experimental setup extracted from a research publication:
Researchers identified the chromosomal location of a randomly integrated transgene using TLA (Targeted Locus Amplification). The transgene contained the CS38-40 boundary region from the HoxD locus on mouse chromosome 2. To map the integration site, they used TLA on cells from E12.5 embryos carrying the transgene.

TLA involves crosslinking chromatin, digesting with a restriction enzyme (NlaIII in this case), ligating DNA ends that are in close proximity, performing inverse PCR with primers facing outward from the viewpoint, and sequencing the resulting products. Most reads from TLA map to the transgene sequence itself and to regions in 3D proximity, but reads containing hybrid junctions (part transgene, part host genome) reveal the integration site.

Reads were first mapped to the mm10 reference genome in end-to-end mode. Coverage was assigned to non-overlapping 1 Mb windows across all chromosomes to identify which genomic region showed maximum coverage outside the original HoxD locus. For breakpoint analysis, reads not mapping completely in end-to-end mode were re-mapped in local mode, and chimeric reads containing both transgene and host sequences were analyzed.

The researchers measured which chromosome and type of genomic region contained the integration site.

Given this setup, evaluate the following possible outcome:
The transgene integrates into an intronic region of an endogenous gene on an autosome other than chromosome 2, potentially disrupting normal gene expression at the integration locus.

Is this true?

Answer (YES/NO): NO